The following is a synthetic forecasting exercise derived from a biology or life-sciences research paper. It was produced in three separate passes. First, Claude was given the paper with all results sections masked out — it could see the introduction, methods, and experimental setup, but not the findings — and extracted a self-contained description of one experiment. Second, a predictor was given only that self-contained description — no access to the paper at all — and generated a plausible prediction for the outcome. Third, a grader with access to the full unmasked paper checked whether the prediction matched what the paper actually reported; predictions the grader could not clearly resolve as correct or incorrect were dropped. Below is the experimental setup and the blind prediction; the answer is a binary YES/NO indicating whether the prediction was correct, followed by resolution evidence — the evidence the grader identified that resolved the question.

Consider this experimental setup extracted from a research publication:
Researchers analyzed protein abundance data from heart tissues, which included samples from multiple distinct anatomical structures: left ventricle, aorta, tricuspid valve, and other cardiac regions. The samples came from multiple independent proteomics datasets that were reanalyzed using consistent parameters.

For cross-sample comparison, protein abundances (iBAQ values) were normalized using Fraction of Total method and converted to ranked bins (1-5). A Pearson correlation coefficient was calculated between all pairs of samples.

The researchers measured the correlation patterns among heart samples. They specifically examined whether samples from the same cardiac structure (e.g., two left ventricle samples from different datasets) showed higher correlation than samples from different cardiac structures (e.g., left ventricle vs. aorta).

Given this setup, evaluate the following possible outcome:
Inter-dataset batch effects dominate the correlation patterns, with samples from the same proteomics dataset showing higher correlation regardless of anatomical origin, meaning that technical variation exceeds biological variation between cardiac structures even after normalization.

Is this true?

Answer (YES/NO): NO